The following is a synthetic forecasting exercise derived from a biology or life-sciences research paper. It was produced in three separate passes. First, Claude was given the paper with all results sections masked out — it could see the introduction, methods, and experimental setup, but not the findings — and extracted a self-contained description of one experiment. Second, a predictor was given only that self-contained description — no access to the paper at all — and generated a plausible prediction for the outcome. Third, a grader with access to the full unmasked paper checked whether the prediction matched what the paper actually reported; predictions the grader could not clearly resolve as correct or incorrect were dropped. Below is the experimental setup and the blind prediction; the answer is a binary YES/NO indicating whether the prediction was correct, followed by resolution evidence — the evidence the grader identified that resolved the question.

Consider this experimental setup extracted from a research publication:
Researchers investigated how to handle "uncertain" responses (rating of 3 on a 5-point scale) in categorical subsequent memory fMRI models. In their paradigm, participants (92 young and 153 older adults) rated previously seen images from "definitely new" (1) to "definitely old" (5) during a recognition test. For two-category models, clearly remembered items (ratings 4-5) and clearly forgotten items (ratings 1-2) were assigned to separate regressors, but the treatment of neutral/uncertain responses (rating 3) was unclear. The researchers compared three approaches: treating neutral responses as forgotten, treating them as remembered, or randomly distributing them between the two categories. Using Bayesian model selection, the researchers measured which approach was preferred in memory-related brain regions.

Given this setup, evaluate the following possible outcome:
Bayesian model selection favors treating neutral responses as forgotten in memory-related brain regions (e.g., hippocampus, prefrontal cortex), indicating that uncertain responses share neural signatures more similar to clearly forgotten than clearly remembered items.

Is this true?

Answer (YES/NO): YES